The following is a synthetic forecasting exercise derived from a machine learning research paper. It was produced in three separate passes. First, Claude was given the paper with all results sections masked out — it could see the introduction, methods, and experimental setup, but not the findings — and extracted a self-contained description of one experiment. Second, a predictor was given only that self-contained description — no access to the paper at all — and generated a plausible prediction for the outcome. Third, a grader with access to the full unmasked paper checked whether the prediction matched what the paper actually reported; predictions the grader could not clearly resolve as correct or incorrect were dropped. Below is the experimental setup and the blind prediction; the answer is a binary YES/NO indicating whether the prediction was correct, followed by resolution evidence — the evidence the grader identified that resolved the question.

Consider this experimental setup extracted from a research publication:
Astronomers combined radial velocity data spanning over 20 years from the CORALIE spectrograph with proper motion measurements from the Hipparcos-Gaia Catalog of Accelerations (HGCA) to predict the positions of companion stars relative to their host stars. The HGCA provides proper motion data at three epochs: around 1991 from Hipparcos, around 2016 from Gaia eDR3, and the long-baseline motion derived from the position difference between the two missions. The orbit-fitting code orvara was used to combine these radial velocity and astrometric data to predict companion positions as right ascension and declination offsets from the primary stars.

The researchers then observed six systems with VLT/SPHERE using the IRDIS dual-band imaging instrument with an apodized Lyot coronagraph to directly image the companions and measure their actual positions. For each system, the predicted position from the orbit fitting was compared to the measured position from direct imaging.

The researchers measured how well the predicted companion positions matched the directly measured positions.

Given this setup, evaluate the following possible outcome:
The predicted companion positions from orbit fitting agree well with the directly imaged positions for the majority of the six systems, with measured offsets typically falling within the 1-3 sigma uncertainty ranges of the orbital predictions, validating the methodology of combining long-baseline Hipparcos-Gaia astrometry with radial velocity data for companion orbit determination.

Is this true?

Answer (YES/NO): YES